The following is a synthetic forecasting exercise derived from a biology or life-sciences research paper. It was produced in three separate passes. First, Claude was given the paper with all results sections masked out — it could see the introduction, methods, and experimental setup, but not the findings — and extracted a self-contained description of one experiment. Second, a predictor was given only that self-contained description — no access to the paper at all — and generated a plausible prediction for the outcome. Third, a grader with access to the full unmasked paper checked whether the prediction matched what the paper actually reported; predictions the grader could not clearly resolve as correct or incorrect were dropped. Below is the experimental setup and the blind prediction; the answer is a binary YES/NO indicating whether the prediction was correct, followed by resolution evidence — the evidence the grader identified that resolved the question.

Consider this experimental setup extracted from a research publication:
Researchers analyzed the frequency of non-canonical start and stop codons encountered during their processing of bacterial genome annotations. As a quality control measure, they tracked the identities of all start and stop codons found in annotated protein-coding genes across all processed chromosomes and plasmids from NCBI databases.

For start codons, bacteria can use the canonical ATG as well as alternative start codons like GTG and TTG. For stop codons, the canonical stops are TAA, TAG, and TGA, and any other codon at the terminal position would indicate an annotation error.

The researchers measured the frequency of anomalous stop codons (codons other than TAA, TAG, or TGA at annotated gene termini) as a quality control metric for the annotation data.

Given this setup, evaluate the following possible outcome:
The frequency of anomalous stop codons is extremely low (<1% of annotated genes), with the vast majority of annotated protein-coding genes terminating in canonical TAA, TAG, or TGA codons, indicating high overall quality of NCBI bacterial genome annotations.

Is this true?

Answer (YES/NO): YES